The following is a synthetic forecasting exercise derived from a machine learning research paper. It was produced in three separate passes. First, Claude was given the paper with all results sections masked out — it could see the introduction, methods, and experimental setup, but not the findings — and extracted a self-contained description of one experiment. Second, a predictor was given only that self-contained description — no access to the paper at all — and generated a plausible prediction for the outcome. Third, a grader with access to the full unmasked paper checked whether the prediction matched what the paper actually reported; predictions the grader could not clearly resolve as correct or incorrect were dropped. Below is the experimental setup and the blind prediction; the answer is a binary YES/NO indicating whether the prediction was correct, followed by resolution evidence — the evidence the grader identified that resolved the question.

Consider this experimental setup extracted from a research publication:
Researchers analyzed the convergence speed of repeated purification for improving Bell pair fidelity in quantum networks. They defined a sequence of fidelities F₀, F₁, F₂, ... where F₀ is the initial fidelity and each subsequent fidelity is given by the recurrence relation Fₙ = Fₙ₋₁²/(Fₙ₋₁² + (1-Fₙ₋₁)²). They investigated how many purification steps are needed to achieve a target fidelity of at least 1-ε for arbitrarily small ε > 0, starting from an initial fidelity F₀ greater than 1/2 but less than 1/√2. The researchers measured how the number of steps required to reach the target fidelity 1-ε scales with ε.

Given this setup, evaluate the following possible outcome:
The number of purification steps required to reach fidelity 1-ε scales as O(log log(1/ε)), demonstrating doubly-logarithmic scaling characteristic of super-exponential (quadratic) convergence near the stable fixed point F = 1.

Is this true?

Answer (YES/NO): YES